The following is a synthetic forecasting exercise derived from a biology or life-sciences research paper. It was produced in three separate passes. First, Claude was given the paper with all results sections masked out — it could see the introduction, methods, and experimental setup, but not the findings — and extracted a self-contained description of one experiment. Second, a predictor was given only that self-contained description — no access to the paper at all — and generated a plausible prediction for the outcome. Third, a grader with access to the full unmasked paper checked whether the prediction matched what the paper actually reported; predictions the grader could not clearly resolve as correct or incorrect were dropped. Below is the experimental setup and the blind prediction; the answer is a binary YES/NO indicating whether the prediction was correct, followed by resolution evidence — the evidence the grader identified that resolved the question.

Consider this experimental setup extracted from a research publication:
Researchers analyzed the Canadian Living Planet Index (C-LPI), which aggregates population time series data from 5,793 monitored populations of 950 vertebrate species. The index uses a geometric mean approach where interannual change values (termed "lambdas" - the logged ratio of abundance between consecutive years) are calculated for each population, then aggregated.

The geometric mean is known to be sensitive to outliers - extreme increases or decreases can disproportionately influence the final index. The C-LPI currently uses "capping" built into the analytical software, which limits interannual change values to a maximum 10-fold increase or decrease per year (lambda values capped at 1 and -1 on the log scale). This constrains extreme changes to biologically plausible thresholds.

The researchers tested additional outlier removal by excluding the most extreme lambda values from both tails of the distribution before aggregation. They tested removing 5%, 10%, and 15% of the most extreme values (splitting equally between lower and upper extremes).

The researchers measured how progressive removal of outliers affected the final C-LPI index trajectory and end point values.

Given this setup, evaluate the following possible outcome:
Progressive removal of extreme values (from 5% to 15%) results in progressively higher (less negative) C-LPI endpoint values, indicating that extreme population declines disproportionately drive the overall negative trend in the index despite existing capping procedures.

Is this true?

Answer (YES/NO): NO